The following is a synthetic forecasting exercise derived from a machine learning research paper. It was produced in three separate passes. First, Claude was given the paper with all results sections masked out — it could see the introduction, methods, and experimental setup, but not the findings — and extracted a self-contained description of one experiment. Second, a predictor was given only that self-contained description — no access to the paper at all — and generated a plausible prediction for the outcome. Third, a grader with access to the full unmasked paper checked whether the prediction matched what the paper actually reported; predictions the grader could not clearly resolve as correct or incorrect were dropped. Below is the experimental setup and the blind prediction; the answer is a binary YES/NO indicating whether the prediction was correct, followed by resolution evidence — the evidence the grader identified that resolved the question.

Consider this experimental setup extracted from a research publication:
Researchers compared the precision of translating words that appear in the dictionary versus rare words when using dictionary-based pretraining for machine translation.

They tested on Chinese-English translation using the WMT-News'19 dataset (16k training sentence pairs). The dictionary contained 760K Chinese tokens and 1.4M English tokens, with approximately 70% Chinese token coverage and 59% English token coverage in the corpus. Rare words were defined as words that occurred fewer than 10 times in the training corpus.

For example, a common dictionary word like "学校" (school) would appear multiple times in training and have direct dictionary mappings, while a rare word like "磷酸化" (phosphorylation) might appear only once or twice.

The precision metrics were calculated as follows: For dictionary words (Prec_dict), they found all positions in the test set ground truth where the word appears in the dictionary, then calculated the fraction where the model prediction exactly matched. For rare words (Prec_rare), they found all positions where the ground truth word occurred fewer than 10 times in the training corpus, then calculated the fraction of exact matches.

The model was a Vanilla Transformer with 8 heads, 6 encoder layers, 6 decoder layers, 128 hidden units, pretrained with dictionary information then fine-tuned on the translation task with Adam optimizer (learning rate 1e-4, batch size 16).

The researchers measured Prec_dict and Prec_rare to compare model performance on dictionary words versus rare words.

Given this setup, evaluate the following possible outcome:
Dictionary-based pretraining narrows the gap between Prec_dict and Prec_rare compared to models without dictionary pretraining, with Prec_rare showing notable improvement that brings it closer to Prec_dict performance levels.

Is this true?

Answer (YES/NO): NO